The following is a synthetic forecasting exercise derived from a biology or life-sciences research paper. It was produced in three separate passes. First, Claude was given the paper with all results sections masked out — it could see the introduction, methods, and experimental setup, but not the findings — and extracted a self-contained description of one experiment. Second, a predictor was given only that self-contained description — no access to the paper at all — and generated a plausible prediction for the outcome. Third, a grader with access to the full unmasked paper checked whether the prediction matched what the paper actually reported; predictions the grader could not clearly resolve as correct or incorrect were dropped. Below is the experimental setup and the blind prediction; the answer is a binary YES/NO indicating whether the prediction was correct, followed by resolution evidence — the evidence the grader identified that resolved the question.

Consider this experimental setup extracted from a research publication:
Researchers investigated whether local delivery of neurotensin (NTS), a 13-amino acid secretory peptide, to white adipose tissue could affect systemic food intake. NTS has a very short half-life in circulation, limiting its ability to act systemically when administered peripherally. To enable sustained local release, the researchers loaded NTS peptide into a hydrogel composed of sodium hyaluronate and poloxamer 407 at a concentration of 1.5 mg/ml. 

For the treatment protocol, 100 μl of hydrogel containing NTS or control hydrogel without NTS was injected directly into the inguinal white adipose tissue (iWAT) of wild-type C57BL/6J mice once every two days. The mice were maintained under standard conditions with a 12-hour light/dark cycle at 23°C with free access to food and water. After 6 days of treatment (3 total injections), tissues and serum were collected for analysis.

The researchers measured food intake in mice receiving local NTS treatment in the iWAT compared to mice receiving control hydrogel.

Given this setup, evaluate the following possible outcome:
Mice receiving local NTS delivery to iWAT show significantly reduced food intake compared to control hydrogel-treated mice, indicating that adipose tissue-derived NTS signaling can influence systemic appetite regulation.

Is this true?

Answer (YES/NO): YES